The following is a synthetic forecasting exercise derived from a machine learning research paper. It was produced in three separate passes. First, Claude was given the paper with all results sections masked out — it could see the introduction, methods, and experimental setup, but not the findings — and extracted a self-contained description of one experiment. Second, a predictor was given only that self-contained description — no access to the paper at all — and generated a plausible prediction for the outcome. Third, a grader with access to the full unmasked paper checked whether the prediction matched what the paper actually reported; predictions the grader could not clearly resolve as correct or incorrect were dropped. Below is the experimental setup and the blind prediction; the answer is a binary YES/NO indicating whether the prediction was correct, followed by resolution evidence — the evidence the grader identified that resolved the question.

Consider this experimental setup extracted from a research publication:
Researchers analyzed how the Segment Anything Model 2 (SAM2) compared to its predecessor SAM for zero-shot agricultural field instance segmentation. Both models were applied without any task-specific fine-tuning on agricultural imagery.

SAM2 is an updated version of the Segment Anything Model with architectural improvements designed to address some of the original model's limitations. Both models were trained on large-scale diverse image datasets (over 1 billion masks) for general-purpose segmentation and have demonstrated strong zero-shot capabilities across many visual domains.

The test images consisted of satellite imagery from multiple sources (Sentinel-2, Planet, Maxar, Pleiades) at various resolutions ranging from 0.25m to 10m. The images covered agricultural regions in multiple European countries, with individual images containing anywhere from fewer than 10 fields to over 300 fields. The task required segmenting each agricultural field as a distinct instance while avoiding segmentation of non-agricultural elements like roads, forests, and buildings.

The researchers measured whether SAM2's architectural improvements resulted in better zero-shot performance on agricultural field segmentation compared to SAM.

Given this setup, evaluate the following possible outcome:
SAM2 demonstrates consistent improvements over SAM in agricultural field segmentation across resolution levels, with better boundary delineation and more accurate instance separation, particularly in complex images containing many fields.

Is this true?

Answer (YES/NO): NO